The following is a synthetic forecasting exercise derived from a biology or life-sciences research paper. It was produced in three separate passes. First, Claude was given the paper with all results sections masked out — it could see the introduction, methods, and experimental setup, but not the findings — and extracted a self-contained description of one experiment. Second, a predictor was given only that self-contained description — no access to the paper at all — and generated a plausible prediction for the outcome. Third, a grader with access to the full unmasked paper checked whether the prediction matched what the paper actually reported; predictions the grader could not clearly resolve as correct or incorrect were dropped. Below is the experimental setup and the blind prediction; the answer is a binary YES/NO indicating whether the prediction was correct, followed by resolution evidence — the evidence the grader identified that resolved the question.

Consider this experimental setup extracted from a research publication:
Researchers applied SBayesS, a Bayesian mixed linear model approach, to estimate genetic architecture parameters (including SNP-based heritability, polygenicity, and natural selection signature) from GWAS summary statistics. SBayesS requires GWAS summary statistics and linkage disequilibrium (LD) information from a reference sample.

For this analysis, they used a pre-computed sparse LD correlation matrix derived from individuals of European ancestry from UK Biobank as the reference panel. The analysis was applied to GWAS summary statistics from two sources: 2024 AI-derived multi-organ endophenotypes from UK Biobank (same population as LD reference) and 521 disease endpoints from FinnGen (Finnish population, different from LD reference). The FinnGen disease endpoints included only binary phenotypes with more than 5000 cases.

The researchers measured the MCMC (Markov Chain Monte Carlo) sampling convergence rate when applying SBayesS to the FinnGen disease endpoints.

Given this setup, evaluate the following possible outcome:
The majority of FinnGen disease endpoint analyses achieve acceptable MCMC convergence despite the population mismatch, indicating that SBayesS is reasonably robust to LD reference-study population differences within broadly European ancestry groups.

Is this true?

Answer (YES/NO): YES